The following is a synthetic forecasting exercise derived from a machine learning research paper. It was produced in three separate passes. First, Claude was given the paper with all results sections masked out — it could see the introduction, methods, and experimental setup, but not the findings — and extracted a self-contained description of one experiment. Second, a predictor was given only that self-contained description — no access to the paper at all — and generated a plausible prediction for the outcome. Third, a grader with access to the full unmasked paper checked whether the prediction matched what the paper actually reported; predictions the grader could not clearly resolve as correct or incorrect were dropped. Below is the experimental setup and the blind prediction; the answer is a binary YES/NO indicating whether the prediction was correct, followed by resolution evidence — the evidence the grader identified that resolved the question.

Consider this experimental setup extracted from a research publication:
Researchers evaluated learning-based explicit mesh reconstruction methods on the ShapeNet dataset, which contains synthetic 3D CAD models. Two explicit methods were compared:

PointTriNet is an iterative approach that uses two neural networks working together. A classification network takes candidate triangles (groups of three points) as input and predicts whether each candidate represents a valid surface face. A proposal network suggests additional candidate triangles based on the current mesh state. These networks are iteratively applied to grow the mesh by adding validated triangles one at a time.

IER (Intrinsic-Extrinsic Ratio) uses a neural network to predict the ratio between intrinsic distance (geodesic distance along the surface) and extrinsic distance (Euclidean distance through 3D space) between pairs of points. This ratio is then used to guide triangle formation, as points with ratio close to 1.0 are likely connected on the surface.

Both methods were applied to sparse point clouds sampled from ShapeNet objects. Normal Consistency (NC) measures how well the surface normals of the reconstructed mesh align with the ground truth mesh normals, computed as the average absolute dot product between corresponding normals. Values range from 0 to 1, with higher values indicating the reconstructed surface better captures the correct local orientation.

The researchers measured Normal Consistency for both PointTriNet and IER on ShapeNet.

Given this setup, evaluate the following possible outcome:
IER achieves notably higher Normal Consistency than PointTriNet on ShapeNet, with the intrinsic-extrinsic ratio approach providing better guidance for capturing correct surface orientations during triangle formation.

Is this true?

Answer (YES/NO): NO